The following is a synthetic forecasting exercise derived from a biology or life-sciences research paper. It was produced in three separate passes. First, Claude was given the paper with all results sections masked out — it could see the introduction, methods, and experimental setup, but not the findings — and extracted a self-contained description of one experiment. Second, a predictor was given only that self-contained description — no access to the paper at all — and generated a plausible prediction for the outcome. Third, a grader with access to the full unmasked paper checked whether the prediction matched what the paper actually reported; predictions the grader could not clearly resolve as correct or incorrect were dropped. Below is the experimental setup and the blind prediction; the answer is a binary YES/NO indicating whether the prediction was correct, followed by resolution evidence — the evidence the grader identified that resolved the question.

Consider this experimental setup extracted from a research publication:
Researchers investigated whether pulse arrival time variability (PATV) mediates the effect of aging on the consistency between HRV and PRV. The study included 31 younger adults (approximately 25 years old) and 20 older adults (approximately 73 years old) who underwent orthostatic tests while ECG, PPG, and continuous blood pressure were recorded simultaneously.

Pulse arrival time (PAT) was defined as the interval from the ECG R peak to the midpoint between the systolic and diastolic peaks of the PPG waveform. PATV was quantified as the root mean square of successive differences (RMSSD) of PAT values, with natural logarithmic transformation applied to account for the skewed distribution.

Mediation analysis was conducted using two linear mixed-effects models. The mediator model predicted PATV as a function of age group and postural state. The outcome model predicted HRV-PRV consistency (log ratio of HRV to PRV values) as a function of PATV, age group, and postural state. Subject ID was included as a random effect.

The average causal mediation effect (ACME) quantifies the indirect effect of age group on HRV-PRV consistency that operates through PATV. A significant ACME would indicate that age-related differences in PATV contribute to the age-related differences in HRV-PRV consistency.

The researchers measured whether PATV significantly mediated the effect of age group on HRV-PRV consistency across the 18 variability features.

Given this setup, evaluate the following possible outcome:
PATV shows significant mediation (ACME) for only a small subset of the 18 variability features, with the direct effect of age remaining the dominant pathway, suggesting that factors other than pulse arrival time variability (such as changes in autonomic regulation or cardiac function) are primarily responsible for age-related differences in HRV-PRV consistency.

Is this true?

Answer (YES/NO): NO